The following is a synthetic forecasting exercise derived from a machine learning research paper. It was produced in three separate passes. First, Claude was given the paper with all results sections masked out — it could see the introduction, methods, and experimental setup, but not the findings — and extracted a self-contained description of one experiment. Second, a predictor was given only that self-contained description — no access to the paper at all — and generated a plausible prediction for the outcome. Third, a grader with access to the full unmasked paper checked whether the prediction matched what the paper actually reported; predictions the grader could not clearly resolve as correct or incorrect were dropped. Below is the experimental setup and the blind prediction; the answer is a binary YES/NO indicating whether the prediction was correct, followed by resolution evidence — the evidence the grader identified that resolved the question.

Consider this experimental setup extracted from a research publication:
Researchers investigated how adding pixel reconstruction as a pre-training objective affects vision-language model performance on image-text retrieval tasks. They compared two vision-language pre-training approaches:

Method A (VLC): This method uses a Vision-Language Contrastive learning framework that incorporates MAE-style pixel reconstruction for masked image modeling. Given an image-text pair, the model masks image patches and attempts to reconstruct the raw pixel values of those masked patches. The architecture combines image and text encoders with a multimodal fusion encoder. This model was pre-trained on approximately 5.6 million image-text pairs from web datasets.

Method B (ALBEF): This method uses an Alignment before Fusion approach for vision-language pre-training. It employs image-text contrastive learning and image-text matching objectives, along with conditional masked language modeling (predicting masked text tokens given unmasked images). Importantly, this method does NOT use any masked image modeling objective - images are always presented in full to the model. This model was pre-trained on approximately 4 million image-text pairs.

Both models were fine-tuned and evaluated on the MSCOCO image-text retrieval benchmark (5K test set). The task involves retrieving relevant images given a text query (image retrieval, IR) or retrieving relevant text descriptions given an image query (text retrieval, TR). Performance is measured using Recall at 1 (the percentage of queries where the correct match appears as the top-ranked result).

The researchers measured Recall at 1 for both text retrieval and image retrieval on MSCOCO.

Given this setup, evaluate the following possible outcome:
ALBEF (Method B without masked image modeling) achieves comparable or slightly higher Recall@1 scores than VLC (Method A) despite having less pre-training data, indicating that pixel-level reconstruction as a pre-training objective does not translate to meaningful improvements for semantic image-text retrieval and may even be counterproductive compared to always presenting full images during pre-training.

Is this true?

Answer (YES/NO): YES